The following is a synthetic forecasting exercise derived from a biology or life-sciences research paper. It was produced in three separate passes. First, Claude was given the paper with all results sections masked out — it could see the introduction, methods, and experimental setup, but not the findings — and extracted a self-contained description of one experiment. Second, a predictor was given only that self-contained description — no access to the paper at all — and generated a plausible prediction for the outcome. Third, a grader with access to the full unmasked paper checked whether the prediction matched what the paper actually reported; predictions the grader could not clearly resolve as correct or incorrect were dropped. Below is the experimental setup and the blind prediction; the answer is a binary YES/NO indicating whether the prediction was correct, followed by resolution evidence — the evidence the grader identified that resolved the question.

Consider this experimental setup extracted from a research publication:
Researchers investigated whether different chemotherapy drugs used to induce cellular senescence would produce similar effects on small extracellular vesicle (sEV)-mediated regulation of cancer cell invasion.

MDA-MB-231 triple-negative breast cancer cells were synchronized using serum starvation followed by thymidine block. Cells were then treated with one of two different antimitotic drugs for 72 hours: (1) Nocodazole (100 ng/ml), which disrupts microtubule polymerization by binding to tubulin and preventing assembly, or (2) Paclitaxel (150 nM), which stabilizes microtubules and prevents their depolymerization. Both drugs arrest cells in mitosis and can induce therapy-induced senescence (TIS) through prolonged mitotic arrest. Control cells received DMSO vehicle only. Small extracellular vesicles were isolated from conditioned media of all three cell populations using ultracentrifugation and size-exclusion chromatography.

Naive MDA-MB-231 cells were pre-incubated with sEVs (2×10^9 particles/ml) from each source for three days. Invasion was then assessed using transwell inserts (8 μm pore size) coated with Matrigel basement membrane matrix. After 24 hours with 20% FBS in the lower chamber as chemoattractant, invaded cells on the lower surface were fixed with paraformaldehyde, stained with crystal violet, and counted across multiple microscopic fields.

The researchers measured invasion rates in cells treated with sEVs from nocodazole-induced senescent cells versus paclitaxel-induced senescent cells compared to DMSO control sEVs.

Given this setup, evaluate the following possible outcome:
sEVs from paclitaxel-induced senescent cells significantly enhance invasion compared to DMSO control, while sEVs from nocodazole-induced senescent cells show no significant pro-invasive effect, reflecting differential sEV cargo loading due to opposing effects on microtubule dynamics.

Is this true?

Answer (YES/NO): NO